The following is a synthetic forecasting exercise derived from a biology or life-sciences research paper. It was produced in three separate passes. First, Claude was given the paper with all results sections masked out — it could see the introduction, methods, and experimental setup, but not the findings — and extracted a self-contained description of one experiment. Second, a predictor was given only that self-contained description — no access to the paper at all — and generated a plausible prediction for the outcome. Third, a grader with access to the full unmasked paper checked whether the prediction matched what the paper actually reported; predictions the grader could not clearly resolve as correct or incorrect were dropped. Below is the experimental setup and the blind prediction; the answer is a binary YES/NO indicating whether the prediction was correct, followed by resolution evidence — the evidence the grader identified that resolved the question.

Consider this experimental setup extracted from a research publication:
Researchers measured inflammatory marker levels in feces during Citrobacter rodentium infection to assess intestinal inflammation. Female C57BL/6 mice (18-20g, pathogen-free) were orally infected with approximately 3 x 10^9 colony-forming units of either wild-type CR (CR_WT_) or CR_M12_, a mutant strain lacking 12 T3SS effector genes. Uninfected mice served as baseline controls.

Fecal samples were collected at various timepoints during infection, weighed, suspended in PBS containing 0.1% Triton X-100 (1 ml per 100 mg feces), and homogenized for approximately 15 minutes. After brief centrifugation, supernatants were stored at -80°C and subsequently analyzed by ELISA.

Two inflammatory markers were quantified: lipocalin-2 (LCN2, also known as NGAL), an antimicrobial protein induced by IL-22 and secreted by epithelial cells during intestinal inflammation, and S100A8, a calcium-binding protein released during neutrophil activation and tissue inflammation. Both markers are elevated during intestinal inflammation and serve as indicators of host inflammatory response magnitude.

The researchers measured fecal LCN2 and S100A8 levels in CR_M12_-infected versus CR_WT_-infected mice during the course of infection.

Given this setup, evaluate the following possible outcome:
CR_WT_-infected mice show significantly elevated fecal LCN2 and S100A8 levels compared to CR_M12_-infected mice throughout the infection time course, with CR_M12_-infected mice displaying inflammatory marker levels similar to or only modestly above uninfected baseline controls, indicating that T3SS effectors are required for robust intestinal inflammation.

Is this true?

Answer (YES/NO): NO